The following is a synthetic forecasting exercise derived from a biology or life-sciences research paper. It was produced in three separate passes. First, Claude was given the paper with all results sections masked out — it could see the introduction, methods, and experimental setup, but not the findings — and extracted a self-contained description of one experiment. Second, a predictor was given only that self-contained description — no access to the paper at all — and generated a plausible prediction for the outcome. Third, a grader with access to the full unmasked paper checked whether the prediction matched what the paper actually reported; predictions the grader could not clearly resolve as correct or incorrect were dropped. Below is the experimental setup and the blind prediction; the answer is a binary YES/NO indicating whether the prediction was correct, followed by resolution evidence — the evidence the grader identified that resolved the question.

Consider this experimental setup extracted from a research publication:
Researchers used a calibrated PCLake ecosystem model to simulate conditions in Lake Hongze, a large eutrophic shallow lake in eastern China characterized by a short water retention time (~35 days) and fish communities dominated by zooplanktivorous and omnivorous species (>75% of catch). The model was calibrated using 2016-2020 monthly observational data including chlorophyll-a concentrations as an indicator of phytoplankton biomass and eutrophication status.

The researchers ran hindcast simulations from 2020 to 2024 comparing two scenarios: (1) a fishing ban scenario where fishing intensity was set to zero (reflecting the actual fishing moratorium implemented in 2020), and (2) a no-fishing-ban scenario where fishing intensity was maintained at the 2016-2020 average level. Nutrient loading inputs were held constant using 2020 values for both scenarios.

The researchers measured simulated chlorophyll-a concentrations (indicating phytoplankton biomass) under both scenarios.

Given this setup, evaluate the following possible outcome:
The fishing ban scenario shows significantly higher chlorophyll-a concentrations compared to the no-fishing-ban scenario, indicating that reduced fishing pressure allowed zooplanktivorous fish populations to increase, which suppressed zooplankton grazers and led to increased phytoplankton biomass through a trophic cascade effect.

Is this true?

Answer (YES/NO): YES